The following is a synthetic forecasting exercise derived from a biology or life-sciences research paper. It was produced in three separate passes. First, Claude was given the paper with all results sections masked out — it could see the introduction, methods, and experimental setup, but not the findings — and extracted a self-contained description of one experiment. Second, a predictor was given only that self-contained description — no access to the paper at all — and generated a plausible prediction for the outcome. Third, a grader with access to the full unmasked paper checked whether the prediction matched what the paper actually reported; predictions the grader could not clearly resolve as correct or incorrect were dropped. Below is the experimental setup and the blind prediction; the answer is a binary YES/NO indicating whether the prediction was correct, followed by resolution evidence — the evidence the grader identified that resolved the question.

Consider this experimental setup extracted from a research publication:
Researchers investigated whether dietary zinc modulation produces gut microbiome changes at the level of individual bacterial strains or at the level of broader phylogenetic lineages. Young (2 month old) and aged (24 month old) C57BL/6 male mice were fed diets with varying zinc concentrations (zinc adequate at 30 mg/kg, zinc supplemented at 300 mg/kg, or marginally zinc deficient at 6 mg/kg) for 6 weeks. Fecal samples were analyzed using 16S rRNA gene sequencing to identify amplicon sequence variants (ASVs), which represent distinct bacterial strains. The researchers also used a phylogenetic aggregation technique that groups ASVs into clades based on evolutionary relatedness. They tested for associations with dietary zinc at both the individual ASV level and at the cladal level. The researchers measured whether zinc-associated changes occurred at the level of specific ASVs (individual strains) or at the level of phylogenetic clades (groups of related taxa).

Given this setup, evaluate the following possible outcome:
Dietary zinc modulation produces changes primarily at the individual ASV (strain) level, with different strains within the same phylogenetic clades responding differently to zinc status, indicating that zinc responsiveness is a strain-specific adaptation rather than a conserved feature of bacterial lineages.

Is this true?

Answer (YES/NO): NO